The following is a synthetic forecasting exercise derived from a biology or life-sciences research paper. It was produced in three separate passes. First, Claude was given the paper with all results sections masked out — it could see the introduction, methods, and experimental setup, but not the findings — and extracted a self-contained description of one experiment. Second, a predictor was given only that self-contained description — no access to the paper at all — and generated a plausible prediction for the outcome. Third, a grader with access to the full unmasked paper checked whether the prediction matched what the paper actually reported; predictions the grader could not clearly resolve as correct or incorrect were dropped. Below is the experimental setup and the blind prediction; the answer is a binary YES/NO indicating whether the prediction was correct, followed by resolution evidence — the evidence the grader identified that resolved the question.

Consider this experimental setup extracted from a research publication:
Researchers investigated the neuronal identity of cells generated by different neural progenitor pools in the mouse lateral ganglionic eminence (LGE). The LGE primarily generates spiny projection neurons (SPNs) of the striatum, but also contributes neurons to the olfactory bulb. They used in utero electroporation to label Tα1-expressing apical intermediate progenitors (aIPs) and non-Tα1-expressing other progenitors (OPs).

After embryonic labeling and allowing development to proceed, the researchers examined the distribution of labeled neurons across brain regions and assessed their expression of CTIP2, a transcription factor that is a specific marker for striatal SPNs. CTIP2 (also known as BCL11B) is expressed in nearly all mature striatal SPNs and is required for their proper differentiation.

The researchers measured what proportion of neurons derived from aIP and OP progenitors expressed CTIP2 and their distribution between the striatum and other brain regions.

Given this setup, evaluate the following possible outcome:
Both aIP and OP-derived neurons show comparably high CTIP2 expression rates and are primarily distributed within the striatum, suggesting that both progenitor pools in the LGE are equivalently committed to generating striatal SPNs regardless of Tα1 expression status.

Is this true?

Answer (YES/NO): YES